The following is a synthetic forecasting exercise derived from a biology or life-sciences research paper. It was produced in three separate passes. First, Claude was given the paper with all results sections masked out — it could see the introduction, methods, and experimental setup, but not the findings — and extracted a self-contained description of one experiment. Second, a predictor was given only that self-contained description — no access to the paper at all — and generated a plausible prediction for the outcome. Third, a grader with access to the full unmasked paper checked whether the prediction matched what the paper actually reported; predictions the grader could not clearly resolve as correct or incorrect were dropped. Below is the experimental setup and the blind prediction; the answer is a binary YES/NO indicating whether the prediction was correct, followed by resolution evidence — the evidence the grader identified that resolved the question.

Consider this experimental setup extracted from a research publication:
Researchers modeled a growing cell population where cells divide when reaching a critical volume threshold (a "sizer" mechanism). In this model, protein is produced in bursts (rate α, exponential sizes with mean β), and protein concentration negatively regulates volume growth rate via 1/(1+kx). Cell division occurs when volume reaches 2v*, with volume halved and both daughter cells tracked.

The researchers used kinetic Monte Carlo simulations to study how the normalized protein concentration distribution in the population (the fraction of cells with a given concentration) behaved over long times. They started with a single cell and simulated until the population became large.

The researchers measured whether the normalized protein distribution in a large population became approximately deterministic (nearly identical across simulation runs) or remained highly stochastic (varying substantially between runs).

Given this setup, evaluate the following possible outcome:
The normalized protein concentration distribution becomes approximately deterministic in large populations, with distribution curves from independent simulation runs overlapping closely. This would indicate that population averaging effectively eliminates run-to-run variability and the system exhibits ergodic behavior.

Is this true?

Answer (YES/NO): YES